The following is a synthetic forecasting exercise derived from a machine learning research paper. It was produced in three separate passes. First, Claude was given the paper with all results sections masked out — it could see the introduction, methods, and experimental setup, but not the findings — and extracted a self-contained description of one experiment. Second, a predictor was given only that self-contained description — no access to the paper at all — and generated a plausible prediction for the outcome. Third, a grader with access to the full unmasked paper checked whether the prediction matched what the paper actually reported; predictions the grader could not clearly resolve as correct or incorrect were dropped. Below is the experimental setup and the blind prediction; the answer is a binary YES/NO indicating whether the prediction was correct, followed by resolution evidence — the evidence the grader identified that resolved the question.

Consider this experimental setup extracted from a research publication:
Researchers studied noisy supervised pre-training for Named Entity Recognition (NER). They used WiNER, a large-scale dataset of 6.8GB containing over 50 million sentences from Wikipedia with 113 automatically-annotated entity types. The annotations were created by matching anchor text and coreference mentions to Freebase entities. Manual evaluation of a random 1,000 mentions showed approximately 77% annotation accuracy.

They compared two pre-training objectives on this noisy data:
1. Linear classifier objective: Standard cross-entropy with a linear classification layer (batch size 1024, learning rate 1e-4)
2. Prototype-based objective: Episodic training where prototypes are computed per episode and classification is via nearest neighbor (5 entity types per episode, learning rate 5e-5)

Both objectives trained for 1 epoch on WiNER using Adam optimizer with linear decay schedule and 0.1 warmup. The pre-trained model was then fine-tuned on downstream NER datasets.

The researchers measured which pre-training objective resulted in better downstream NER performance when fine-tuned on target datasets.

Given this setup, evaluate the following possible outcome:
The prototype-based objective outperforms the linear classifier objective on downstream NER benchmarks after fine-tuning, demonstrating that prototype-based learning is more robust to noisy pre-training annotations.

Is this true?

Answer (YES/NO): NO